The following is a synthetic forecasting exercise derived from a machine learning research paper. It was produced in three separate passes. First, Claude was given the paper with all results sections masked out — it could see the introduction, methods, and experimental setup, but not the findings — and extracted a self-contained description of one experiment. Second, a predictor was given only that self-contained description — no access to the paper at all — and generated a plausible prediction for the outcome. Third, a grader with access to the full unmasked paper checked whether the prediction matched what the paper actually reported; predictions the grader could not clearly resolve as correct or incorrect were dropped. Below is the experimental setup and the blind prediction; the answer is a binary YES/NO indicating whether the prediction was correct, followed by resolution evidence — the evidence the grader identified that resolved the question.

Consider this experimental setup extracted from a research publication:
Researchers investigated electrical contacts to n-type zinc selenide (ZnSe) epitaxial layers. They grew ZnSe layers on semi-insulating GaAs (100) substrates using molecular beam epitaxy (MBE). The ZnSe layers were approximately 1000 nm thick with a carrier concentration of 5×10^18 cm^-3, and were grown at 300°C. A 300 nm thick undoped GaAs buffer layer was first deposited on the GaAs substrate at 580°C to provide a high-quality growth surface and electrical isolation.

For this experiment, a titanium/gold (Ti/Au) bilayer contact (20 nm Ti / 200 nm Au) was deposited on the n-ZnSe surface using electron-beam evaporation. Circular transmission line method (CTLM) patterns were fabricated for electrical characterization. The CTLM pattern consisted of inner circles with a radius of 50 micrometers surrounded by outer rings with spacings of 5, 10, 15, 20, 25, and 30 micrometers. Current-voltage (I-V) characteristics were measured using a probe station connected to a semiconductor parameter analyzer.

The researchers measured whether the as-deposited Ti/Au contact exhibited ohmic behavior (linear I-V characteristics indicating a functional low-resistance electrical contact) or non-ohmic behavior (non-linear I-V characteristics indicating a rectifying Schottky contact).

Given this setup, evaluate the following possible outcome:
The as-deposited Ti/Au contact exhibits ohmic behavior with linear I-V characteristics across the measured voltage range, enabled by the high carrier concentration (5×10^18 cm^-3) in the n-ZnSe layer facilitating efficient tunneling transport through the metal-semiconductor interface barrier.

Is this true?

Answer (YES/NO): NO